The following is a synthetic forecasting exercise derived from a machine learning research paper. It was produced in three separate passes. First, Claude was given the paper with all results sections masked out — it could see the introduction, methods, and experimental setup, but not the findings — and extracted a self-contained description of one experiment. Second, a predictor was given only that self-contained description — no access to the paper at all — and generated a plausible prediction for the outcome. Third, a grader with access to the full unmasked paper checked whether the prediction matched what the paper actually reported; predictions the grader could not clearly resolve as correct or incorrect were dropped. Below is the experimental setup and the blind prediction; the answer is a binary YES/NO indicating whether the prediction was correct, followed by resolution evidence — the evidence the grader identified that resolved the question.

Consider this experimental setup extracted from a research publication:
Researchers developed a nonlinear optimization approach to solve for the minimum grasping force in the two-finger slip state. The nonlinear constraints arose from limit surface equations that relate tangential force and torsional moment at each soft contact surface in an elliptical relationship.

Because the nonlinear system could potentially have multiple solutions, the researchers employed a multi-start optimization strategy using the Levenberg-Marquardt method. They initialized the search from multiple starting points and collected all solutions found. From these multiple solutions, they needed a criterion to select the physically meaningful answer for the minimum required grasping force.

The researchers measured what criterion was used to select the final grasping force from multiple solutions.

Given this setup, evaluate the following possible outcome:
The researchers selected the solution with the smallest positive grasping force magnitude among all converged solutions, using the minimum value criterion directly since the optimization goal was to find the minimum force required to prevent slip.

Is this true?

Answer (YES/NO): NO